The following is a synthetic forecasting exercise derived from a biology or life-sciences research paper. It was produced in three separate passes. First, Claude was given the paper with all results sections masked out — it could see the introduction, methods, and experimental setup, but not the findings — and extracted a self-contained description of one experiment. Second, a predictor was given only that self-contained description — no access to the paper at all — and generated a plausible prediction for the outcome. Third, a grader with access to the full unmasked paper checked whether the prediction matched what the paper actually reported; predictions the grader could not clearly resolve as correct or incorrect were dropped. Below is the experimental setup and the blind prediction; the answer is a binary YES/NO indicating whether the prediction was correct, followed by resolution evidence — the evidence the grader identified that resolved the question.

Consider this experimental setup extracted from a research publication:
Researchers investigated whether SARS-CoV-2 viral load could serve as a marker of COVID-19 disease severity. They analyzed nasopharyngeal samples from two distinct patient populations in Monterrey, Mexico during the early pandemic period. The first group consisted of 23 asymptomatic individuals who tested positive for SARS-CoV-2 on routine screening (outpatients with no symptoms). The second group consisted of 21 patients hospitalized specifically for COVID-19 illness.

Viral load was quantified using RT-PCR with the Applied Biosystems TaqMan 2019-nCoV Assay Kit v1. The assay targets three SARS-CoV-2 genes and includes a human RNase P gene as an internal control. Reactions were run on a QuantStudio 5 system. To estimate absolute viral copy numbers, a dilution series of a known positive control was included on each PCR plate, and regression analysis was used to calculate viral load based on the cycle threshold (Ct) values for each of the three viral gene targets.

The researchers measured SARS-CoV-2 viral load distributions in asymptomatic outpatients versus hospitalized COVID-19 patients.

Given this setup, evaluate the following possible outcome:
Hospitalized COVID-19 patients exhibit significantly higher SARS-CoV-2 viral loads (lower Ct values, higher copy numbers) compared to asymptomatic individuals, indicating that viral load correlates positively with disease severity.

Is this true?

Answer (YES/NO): YES